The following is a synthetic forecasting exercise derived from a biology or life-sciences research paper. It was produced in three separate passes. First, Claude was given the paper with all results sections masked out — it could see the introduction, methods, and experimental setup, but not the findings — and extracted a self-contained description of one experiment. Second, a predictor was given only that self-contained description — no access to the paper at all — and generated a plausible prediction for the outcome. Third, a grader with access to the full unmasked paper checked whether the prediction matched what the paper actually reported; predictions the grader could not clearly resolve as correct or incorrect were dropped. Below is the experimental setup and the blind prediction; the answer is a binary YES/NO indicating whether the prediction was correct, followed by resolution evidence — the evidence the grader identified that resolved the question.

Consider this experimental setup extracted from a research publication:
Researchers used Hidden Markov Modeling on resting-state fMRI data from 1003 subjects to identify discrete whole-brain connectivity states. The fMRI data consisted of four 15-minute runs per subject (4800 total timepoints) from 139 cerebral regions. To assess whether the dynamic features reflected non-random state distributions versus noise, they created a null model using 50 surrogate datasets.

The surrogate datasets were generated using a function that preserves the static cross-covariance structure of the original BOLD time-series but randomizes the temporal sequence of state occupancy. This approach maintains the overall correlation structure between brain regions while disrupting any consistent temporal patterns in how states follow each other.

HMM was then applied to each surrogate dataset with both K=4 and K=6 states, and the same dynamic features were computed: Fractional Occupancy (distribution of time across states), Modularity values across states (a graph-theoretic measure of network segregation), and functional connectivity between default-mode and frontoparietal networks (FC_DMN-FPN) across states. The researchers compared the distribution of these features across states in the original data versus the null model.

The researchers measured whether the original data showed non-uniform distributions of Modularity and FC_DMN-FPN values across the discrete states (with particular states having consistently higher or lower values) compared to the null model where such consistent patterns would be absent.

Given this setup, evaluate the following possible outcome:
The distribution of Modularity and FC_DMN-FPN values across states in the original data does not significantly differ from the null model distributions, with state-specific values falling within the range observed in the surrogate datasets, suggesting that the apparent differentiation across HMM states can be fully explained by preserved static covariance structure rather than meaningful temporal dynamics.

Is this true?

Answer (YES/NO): NO